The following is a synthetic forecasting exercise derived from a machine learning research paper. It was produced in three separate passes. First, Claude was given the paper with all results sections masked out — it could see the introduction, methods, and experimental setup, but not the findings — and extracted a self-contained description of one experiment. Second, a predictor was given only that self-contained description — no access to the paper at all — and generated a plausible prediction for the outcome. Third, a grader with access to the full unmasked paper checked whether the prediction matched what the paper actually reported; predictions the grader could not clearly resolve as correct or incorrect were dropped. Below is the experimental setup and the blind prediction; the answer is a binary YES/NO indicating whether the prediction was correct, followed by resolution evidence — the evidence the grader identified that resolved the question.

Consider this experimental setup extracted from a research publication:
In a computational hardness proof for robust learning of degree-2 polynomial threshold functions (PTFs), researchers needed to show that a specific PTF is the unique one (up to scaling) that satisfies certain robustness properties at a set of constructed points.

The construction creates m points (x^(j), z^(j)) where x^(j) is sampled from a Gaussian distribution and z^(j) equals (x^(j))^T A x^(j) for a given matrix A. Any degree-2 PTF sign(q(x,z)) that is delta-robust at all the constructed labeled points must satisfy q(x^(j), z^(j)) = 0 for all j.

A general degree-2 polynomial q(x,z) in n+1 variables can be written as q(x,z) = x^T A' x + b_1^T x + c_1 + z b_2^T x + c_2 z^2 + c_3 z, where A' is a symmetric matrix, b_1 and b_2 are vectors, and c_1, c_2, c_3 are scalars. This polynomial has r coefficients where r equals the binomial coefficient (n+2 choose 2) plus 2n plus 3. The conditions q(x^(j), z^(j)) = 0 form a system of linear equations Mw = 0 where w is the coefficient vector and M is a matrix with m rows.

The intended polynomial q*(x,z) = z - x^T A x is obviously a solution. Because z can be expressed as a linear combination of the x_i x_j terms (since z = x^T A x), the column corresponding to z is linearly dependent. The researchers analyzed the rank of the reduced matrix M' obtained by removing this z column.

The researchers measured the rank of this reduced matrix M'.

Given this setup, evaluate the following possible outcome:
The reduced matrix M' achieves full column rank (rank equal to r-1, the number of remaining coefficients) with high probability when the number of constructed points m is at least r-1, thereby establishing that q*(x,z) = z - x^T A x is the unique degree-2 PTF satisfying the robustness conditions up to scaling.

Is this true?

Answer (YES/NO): YES